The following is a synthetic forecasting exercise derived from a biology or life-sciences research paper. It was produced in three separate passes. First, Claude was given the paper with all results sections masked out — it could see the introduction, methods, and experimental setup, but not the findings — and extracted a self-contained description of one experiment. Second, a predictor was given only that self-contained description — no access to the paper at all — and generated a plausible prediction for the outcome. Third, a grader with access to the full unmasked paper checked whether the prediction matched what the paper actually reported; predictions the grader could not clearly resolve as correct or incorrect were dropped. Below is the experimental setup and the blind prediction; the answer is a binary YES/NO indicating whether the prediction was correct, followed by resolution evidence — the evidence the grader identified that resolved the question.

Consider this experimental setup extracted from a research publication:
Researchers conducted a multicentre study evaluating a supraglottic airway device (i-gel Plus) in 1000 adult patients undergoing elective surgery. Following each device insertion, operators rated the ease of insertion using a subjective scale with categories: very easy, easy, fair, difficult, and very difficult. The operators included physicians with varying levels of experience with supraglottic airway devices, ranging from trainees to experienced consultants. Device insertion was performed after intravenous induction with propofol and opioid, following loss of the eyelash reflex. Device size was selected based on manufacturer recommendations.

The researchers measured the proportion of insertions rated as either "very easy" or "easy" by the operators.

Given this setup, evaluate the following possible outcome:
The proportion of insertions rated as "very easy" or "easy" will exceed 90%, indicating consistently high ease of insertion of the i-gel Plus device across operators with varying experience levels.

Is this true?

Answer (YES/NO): NO